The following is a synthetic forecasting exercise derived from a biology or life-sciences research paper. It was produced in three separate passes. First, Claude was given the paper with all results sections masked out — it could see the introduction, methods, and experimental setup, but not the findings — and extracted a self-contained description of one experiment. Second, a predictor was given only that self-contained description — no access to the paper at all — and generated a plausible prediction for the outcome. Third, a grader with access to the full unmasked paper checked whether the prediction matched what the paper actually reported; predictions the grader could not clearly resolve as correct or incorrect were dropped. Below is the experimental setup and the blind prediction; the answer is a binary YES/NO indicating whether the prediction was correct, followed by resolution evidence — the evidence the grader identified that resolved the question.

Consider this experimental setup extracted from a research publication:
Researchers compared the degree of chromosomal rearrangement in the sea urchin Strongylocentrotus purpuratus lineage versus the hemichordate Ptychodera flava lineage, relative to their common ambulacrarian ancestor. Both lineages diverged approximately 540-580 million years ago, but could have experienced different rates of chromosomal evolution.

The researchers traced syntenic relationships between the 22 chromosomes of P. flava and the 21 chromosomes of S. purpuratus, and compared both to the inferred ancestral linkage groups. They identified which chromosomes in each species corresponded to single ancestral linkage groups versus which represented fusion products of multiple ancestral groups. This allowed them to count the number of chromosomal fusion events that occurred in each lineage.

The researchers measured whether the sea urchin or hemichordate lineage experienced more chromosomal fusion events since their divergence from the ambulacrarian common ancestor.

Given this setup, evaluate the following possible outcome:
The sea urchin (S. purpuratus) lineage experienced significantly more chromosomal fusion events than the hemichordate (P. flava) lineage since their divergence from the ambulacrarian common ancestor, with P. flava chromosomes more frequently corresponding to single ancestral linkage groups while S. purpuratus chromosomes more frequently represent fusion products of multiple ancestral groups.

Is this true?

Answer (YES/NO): YES